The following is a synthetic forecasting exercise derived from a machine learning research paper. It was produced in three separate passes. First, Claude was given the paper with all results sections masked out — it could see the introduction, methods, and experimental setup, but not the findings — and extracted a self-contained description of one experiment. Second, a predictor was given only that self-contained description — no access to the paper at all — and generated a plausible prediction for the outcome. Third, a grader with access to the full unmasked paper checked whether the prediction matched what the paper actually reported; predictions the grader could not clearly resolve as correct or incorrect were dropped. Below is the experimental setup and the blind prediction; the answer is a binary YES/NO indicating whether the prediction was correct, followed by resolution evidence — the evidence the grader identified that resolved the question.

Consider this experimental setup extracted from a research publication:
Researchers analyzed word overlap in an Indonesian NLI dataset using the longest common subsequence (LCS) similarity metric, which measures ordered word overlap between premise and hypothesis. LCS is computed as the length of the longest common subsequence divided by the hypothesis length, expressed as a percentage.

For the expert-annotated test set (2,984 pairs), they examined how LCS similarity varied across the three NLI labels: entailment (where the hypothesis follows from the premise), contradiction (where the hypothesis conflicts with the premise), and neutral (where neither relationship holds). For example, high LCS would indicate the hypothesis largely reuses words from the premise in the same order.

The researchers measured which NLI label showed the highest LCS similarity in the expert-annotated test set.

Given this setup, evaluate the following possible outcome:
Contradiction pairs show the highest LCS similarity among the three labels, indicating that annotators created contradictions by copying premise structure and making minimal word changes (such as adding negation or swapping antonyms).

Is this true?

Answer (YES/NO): YES